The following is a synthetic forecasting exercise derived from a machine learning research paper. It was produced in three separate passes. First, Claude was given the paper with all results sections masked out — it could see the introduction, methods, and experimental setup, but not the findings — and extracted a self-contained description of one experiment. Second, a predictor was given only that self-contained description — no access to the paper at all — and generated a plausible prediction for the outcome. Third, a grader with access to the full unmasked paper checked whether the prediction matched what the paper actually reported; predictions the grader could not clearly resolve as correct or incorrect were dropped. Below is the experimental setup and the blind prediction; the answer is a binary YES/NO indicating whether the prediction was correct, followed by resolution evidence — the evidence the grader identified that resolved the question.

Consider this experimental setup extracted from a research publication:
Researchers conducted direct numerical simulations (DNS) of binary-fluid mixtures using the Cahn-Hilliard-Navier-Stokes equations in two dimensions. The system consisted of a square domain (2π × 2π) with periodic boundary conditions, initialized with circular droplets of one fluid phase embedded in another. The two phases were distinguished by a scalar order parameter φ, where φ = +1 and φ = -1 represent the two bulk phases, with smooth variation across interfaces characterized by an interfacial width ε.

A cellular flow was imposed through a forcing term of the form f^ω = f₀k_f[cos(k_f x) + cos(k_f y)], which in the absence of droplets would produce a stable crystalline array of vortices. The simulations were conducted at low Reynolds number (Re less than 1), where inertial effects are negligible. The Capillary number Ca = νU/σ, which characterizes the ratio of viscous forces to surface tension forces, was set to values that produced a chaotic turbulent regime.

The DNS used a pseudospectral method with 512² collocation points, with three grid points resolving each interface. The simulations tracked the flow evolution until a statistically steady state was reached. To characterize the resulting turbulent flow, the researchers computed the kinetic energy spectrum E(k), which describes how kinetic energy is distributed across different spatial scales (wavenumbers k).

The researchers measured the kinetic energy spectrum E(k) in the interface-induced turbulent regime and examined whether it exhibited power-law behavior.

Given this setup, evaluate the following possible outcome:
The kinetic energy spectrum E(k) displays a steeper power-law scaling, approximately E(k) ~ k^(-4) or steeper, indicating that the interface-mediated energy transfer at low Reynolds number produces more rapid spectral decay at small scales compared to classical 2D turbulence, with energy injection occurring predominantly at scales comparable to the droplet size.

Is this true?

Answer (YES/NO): YES